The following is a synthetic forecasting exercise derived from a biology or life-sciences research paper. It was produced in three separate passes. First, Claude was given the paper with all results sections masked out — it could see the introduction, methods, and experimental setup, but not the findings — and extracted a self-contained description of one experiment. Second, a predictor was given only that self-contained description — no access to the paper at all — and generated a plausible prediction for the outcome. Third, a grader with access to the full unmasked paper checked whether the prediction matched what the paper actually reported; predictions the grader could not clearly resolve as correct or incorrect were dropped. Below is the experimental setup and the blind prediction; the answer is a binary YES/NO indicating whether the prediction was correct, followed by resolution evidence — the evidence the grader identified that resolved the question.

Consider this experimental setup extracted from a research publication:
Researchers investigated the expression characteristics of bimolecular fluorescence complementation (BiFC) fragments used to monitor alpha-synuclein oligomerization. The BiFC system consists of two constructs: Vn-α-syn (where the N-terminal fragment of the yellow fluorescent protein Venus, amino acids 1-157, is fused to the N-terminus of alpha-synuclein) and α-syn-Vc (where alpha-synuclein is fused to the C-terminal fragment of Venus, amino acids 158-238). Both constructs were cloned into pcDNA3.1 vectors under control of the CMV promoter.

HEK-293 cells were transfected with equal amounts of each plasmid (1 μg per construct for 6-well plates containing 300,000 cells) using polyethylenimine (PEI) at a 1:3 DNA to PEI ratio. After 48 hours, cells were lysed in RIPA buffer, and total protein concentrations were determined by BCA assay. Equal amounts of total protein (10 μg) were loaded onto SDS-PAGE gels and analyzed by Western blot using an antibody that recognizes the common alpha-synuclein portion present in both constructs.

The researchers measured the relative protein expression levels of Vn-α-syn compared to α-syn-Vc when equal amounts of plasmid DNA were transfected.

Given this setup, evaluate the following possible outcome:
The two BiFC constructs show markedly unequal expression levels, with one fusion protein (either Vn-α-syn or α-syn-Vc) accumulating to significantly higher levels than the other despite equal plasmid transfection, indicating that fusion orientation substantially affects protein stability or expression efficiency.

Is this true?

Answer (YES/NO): YES